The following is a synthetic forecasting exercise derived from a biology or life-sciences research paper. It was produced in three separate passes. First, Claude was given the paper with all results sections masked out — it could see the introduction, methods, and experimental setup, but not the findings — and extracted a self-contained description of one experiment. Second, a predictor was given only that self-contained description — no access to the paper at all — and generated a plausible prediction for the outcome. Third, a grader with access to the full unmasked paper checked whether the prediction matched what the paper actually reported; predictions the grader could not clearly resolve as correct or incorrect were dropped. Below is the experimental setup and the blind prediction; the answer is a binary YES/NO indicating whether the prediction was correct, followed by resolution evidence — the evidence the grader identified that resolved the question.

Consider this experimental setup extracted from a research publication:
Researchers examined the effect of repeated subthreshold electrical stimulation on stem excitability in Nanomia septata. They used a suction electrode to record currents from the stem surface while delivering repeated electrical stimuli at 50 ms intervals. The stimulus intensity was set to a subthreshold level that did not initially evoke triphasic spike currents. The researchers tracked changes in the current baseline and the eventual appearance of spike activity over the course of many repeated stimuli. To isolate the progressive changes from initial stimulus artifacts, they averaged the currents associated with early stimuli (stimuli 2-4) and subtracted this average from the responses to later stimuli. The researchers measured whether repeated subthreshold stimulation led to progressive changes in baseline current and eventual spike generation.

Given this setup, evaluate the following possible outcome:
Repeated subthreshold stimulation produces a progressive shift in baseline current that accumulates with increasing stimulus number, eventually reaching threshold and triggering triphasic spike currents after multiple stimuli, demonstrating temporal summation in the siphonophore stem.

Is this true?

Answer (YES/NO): YES